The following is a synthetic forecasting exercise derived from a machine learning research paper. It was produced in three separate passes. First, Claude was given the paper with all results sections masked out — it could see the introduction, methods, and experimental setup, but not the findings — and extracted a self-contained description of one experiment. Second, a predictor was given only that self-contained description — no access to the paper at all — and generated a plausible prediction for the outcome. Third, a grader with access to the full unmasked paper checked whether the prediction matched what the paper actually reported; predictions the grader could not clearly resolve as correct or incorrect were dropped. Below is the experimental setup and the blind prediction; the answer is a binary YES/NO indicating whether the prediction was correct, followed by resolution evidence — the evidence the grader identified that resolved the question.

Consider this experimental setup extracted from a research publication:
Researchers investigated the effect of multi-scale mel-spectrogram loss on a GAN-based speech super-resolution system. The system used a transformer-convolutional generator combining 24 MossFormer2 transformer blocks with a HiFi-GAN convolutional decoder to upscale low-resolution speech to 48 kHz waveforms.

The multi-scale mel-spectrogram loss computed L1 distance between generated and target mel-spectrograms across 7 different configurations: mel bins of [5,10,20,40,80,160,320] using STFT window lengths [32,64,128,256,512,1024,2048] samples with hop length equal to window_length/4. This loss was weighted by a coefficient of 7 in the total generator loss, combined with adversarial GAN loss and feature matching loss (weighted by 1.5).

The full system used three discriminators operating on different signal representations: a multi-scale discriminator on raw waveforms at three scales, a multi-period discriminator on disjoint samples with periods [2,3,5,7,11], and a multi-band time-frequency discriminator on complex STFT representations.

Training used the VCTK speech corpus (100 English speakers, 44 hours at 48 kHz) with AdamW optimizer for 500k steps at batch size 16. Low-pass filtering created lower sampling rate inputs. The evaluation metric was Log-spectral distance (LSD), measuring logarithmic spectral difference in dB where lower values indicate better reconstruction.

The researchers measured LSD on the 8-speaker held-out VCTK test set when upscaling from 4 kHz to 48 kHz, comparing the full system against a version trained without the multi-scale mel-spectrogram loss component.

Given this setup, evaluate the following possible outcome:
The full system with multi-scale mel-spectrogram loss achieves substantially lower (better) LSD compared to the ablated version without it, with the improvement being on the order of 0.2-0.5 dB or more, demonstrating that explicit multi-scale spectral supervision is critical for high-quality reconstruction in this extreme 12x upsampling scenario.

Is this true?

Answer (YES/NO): NO